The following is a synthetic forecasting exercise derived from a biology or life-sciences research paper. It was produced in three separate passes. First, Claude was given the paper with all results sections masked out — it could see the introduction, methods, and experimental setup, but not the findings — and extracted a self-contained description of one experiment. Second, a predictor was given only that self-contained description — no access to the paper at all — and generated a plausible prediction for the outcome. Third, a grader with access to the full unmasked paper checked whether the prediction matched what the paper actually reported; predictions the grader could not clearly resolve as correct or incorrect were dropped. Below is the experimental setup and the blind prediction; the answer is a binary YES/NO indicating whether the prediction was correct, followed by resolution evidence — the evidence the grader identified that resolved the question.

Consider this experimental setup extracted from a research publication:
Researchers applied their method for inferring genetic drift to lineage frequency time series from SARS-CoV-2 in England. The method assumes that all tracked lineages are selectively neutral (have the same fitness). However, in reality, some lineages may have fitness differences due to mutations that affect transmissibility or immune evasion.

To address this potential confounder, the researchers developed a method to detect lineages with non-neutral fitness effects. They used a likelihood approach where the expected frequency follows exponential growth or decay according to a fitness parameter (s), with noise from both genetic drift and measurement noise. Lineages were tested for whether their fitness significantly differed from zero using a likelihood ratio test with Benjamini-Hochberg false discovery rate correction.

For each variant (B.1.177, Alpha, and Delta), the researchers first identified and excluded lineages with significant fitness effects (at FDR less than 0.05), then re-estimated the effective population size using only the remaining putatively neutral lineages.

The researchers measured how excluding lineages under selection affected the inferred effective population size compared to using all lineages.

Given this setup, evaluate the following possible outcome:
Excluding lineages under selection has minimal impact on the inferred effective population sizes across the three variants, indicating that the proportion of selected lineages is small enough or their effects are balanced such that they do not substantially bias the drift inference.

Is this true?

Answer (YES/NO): YES